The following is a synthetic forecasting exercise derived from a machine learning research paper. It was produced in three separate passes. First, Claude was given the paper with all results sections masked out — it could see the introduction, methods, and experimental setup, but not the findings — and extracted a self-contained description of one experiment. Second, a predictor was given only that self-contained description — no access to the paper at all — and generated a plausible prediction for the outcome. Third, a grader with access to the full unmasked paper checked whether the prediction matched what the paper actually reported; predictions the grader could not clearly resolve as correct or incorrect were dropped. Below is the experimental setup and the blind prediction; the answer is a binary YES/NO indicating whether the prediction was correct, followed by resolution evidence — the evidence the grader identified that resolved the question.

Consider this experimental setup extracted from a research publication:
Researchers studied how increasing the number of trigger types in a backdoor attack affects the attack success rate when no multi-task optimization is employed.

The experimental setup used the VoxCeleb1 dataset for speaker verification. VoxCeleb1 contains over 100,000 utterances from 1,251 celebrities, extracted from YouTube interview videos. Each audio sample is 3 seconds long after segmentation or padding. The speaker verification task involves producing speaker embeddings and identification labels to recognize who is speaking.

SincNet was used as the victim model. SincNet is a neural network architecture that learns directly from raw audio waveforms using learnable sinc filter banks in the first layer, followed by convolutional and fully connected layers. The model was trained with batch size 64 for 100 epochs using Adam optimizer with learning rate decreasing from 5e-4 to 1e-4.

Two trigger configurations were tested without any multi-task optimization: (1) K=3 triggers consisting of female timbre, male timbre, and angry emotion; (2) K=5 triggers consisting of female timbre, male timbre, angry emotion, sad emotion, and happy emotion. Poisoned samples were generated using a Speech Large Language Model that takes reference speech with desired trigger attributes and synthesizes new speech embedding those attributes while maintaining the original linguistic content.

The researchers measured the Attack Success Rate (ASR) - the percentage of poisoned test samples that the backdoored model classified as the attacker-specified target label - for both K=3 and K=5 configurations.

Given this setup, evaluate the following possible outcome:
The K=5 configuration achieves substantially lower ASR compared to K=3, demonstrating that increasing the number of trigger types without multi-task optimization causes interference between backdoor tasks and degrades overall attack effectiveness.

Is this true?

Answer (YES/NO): NO